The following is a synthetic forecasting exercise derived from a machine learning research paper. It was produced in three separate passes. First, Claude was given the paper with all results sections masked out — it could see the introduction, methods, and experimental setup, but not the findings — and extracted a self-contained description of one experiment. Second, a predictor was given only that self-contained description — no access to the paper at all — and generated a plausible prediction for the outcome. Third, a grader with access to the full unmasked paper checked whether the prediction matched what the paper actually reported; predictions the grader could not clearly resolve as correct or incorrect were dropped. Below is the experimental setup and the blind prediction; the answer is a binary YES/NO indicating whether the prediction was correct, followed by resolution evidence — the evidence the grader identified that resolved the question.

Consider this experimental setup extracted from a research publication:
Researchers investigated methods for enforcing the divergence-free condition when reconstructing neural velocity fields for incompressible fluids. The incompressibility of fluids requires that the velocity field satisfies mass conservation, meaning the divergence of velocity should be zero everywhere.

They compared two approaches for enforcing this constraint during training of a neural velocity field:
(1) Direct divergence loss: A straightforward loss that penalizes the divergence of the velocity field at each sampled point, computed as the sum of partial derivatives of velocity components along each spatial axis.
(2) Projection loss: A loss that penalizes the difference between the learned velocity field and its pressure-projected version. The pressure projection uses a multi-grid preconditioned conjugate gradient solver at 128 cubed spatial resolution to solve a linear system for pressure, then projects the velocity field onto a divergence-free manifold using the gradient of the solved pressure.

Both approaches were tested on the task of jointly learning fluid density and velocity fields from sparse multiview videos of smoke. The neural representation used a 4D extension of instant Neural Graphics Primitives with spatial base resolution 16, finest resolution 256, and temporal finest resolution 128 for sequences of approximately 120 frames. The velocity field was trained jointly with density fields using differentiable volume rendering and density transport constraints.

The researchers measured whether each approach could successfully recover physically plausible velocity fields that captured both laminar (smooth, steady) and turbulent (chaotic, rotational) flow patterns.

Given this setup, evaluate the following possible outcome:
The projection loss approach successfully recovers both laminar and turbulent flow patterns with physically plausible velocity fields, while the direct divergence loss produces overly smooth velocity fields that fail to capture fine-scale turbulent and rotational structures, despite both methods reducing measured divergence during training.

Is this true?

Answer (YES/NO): NO